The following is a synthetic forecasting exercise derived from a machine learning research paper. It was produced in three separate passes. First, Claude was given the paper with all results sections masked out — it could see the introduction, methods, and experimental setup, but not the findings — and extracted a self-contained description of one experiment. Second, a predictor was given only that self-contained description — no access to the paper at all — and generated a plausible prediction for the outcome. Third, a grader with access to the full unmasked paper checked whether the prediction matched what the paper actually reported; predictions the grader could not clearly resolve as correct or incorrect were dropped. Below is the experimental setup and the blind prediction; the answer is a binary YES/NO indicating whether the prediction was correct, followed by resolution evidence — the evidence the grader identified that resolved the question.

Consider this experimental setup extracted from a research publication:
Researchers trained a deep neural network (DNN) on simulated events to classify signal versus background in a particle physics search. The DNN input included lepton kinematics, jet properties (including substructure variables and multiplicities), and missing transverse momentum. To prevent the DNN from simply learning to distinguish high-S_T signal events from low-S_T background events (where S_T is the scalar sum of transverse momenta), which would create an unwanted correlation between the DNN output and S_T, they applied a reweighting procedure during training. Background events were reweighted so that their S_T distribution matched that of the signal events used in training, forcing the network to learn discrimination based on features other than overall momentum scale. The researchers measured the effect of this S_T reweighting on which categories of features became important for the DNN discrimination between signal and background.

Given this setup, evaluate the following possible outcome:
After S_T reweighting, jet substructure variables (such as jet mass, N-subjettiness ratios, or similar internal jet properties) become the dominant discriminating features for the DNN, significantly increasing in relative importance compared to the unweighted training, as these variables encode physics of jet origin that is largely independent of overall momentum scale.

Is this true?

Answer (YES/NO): NO